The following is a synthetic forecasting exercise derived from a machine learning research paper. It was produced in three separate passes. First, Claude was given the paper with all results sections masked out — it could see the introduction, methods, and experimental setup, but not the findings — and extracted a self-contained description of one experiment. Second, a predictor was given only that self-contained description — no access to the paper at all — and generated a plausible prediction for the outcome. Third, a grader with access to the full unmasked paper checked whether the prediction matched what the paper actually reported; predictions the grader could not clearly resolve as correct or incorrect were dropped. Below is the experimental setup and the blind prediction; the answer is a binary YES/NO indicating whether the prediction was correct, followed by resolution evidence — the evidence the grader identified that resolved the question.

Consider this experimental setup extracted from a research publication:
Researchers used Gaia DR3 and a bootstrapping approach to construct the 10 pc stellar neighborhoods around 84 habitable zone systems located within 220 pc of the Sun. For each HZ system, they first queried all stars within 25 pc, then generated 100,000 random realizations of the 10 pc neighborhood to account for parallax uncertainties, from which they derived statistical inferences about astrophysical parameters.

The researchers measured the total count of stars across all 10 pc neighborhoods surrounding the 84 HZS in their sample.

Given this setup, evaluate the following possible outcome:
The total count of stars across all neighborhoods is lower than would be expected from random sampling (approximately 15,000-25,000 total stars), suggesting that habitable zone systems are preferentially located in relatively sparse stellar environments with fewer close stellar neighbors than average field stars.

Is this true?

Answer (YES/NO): NO